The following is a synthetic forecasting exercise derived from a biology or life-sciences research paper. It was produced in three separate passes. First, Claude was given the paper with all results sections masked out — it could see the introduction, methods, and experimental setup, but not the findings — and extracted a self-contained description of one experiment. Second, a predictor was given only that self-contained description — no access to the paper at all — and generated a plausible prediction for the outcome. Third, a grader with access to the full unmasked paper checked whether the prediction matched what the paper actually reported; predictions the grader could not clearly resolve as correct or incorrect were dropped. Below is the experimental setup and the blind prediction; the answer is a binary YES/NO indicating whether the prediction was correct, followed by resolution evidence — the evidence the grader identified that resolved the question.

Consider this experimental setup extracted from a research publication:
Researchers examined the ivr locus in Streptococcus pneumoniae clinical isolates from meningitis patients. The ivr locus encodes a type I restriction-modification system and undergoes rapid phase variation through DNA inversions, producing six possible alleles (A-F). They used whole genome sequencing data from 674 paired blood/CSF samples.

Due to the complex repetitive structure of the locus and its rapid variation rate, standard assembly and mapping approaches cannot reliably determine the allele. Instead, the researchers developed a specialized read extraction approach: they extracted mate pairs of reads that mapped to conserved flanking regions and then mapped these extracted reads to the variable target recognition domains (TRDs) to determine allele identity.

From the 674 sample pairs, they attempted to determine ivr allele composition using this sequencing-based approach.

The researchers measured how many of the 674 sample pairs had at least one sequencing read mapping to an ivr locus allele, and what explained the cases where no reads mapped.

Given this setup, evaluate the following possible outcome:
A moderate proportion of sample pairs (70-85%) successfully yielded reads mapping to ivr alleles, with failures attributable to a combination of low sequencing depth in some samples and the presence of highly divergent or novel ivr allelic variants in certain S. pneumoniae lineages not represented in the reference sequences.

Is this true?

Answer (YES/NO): NO